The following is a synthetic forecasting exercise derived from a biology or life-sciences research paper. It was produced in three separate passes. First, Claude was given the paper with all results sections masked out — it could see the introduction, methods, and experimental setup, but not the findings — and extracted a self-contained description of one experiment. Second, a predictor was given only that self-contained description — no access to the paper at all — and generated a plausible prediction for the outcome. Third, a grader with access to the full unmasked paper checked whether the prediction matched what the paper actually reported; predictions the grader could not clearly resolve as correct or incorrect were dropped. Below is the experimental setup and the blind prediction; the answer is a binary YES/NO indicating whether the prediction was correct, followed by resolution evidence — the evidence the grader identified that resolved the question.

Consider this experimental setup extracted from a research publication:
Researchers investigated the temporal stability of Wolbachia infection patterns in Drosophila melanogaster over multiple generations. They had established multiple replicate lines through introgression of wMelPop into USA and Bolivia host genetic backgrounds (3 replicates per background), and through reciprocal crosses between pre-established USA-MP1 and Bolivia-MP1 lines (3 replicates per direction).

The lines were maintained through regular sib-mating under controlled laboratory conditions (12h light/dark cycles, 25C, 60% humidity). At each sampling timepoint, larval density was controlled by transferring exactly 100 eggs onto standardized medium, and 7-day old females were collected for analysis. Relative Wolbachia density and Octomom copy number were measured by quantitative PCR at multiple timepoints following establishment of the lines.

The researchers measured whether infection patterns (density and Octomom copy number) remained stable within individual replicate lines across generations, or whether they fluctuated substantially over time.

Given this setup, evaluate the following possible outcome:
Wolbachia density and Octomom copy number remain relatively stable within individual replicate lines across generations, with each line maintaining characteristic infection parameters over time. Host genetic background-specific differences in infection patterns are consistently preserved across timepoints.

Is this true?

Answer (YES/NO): NO